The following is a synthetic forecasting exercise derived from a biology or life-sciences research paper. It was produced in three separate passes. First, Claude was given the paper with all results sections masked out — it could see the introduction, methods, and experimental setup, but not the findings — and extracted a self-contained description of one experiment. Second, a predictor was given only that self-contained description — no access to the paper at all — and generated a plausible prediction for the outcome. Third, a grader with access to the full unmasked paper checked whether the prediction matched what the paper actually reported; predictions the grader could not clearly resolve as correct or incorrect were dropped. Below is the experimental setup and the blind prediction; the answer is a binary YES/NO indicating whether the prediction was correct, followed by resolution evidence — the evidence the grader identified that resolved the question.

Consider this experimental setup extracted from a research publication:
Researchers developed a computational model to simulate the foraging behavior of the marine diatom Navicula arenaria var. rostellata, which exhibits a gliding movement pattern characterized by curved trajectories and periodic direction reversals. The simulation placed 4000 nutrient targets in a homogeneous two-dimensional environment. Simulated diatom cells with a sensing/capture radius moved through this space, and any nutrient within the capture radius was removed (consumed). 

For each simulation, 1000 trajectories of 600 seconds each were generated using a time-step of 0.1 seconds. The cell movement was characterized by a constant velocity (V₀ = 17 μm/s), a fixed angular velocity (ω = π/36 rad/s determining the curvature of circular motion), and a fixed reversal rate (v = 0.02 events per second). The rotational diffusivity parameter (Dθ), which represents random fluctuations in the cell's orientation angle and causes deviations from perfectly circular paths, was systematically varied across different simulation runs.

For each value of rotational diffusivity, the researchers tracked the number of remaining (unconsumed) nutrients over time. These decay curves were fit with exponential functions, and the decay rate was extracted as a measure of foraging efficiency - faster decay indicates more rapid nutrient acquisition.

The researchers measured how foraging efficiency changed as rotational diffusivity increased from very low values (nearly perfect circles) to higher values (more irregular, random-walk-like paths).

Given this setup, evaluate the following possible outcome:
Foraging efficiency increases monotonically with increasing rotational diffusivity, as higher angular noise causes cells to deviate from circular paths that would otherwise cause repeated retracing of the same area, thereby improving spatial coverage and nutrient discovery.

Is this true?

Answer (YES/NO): NO